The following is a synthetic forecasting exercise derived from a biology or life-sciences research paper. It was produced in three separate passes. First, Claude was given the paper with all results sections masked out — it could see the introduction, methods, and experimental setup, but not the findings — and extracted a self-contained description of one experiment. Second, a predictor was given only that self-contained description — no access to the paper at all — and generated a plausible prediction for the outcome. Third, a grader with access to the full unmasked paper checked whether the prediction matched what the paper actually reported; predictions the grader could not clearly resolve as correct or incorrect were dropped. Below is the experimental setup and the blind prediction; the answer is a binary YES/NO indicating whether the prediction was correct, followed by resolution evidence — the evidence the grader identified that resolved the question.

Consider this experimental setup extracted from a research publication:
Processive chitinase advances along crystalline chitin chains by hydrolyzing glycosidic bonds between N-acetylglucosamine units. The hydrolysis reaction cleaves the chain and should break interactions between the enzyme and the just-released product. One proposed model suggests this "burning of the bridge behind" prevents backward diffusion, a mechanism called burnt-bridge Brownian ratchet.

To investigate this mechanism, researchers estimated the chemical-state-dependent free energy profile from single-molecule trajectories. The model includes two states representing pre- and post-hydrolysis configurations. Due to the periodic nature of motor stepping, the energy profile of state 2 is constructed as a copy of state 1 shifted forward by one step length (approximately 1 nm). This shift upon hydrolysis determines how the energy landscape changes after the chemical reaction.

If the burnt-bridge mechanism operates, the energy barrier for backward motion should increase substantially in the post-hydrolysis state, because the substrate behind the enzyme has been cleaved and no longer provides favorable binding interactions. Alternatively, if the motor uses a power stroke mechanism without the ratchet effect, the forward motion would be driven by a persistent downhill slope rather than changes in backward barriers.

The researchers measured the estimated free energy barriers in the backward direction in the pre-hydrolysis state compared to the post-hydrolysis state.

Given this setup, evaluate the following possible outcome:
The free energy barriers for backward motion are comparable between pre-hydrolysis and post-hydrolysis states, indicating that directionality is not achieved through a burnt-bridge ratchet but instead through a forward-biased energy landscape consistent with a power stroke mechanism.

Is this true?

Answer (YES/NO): NO